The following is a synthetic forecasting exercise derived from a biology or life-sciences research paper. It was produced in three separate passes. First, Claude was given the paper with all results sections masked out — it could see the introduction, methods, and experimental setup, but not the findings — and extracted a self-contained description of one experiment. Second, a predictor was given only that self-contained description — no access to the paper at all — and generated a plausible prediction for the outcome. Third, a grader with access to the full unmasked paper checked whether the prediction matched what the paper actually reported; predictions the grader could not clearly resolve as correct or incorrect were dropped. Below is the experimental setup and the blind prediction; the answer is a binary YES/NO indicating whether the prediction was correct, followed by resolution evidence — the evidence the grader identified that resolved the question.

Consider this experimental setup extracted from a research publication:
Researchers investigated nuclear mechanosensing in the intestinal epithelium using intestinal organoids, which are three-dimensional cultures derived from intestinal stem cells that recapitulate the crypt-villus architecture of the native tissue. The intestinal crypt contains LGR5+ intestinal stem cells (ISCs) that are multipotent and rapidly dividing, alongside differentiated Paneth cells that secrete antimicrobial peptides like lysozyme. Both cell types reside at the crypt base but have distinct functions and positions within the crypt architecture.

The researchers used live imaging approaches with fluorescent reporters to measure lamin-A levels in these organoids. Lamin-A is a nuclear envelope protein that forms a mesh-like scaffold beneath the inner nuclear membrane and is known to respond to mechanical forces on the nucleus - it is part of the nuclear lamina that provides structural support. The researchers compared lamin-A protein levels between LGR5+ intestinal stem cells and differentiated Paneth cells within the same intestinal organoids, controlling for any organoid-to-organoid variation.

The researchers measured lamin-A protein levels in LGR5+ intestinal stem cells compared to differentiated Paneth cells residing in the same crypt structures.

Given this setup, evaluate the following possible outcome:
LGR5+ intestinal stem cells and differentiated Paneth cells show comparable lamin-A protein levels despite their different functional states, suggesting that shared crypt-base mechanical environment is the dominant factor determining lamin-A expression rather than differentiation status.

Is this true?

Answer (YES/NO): NO